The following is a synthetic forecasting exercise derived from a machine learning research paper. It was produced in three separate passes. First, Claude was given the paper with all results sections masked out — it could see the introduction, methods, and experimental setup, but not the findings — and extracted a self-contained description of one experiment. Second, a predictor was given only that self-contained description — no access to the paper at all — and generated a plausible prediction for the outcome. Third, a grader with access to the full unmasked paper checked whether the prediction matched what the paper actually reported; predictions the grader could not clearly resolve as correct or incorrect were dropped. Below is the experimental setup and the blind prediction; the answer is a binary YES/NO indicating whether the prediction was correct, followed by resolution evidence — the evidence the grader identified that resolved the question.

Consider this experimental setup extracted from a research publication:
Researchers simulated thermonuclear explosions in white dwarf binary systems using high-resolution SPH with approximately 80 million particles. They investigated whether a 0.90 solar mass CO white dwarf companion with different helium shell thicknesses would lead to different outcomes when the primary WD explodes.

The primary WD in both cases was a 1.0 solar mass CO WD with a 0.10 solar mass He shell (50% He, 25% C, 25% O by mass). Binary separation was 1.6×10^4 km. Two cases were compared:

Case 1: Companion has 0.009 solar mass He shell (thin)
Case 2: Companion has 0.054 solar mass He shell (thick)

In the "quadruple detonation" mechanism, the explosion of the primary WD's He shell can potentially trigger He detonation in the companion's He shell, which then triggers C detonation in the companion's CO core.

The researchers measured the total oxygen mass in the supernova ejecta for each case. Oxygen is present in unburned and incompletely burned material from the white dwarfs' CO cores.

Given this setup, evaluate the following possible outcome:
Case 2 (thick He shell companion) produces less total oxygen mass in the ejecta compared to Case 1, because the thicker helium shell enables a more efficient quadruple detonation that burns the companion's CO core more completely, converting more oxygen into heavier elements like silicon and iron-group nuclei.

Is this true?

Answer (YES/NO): NO